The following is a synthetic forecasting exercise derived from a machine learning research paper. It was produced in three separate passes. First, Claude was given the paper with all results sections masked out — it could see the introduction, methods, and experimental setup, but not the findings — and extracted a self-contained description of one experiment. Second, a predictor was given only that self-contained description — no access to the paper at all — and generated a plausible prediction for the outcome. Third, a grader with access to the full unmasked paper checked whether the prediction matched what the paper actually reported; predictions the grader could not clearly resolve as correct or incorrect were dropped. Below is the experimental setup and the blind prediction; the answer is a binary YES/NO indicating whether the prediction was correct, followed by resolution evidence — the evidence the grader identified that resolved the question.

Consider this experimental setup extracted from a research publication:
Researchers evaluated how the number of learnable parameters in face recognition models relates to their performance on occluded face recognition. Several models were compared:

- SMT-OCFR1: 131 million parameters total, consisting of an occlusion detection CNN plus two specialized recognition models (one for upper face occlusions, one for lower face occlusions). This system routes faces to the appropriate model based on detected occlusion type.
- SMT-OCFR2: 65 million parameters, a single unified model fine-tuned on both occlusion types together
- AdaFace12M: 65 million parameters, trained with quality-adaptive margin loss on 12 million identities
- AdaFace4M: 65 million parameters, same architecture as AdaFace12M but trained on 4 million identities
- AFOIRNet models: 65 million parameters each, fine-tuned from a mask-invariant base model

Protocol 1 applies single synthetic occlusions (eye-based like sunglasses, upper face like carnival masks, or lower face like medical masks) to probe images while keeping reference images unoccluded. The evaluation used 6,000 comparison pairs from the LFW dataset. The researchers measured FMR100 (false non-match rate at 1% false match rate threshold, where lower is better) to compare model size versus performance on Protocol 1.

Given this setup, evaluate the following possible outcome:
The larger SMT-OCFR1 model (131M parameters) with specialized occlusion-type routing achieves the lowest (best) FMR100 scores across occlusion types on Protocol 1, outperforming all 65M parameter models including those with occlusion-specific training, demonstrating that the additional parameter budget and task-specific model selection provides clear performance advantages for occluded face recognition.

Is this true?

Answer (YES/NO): NO